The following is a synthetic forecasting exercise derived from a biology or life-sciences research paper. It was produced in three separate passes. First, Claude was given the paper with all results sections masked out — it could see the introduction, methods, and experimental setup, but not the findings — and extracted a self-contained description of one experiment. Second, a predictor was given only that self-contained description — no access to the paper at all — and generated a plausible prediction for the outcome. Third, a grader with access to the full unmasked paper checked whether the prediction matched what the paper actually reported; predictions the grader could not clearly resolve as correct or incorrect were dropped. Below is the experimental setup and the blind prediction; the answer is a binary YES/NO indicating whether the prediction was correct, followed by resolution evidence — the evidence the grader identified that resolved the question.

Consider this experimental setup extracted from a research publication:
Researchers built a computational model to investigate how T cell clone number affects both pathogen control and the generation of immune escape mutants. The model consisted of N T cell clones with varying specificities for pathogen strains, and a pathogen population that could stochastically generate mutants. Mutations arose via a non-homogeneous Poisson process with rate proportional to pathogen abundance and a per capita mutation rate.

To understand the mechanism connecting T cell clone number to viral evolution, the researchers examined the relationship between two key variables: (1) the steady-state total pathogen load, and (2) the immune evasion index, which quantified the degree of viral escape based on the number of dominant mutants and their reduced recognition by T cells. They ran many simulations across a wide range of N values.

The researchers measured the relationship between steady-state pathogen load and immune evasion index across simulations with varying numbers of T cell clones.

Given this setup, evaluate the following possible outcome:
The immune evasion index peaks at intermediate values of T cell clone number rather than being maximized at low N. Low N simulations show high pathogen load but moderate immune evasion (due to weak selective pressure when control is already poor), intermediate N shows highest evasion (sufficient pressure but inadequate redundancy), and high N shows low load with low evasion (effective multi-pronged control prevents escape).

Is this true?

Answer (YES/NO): NO